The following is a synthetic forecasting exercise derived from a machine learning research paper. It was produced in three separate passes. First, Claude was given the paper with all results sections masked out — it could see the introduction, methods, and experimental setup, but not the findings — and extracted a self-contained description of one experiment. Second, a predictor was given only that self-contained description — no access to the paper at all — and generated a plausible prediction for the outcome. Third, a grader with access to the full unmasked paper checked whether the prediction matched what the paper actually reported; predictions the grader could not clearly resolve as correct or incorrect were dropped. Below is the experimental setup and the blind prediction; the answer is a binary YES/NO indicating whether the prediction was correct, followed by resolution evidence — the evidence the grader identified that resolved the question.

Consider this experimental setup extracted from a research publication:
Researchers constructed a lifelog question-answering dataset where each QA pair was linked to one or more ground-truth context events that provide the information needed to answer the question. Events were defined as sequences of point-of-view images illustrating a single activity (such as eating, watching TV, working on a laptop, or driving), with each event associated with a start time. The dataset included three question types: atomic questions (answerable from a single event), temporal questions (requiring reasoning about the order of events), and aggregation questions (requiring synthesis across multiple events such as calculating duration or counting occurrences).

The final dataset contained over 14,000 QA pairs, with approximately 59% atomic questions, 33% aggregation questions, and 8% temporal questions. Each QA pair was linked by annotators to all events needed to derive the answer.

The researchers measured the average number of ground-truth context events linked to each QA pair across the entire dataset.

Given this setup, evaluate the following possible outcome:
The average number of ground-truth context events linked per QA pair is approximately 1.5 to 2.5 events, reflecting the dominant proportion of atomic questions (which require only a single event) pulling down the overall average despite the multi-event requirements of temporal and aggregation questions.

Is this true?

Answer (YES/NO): YES